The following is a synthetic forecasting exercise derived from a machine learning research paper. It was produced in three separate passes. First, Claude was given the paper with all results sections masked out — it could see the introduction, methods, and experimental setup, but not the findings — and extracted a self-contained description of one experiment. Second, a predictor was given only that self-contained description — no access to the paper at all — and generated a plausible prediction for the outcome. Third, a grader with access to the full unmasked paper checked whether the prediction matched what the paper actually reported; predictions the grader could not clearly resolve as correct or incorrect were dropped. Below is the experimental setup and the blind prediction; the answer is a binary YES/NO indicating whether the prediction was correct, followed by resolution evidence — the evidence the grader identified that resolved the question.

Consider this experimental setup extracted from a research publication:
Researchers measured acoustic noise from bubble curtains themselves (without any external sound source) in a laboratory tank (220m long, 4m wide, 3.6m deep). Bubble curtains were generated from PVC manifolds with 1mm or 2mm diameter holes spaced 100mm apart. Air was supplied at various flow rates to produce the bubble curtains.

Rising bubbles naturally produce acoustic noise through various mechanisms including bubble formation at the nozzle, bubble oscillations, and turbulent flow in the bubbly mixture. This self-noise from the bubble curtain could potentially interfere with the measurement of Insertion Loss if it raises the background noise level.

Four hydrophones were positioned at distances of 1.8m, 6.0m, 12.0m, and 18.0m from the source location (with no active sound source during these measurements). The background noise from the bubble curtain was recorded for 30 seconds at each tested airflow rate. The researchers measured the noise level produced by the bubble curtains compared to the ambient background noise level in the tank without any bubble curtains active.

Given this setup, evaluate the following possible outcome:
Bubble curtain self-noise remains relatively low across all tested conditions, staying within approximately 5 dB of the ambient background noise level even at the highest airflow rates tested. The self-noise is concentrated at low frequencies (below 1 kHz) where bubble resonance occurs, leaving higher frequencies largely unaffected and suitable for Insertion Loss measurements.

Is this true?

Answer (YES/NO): NO